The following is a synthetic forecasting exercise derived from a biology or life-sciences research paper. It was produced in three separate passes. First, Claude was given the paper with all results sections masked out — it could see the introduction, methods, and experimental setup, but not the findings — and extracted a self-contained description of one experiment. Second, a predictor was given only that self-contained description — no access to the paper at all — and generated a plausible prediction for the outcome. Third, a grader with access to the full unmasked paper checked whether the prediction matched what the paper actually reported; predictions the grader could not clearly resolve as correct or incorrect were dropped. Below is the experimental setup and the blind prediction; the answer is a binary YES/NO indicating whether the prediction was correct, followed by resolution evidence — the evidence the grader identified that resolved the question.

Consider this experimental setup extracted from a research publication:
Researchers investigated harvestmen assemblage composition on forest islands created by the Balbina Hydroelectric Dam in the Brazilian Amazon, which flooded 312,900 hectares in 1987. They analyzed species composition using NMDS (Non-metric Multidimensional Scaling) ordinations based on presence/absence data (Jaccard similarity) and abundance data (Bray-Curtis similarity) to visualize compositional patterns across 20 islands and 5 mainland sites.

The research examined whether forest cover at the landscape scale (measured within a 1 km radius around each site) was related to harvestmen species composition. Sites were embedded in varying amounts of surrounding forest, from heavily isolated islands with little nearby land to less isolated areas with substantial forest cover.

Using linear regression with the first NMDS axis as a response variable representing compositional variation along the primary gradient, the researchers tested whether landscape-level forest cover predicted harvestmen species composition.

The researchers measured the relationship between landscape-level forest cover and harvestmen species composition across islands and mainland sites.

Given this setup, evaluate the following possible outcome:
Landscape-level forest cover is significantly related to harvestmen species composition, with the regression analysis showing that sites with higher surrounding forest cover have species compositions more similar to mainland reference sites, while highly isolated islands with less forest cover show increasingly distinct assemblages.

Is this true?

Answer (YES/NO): YES